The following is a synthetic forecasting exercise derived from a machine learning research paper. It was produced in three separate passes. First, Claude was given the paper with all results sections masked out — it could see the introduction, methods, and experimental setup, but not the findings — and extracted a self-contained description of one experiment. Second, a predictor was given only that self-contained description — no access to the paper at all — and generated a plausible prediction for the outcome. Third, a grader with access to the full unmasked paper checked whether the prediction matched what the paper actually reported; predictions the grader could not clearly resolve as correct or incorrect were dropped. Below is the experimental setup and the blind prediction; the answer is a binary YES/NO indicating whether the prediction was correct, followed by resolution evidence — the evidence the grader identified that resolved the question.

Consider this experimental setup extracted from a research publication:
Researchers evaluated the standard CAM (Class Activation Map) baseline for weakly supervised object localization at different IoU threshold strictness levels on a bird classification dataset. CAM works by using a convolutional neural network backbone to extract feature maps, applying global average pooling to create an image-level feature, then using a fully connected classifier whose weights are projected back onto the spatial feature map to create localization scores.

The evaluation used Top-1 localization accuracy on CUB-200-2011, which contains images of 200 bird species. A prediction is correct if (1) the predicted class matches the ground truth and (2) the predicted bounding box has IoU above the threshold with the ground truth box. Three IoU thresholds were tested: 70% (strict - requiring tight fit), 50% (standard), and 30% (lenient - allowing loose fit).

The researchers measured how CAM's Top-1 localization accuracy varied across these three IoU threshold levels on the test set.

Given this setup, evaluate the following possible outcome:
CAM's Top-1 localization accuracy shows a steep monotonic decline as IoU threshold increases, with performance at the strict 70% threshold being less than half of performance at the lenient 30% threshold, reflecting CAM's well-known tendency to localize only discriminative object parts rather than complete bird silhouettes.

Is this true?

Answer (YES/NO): YES